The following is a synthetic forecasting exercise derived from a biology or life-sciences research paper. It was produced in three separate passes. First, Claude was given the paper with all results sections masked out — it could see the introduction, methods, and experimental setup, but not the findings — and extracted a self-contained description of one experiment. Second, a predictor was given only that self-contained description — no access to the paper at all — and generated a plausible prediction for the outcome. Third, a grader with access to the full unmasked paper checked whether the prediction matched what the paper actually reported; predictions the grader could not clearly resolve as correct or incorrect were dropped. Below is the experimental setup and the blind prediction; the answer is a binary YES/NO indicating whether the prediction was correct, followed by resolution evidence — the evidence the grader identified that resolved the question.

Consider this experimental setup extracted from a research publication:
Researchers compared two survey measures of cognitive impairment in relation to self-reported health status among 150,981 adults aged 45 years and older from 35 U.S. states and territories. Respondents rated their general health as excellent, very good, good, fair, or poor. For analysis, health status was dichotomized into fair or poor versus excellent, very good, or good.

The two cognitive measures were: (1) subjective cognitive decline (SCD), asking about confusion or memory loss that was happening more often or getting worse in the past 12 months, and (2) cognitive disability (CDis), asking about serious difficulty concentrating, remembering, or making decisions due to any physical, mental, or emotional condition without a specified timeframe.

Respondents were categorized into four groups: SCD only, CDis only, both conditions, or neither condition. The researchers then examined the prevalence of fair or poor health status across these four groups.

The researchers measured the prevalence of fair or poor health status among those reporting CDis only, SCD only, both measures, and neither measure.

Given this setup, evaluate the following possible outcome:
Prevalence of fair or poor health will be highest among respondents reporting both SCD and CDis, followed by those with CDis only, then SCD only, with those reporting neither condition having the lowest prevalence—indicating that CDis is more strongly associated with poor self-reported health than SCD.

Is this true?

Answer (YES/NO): YES